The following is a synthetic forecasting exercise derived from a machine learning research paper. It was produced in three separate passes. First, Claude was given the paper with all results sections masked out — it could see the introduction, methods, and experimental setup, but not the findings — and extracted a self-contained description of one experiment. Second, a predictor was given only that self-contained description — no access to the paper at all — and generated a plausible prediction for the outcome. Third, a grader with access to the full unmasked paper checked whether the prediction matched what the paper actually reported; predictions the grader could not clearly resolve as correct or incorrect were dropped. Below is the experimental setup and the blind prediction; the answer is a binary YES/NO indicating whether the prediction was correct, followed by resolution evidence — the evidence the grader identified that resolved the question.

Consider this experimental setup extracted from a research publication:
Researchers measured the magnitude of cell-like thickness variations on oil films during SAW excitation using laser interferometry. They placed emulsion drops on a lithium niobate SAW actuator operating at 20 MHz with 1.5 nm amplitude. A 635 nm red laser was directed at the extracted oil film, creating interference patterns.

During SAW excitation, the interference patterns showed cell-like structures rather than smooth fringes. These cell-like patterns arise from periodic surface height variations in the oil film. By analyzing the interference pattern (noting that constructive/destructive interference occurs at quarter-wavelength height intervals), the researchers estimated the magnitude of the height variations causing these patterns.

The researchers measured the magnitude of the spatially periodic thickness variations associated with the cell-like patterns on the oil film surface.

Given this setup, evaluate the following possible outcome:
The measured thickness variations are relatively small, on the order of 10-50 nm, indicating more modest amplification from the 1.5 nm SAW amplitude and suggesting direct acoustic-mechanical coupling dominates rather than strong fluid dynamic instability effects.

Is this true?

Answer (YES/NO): NO